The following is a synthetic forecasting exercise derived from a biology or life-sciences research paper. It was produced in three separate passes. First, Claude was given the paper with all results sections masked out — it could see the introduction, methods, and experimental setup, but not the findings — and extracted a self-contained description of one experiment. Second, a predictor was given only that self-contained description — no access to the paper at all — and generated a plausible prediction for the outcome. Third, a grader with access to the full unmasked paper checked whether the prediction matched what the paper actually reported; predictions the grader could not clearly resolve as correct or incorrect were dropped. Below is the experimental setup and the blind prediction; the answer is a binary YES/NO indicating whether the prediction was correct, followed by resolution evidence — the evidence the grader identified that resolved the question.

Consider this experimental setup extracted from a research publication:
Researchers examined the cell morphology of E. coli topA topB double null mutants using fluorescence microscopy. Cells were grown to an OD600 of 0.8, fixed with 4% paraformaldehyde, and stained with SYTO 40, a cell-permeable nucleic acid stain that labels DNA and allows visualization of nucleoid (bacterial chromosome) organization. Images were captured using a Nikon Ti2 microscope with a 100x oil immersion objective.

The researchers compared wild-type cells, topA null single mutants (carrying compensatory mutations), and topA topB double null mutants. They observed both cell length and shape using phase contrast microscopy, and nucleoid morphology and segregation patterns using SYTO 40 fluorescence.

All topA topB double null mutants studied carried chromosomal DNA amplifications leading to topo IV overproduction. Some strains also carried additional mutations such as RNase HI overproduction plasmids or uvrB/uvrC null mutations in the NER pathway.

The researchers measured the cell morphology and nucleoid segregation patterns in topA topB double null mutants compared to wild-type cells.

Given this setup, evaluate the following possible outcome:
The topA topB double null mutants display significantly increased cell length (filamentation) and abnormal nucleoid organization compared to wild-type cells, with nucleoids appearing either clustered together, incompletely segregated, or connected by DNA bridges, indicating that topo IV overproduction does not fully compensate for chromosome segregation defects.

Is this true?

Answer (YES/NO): NO